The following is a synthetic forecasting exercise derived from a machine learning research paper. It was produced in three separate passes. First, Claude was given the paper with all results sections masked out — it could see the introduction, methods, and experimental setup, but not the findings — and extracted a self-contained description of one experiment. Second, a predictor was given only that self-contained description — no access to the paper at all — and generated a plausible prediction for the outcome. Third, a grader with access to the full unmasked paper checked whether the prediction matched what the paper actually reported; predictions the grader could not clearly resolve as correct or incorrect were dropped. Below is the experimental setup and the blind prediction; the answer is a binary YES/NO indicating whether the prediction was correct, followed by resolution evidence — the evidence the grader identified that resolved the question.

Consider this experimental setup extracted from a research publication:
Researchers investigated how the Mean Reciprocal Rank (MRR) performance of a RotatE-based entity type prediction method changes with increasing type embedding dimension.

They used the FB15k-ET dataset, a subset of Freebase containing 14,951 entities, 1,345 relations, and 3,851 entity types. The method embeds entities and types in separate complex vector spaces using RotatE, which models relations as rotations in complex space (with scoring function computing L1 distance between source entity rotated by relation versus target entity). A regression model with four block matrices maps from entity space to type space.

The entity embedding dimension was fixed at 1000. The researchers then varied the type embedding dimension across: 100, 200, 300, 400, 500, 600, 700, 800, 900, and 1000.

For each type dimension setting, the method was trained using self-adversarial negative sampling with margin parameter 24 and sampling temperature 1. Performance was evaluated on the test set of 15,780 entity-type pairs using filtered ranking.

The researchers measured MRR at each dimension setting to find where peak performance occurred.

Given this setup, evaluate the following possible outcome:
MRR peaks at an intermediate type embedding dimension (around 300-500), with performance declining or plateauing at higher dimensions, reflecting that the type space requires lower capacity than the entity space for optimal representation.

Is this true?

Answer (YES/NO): NO